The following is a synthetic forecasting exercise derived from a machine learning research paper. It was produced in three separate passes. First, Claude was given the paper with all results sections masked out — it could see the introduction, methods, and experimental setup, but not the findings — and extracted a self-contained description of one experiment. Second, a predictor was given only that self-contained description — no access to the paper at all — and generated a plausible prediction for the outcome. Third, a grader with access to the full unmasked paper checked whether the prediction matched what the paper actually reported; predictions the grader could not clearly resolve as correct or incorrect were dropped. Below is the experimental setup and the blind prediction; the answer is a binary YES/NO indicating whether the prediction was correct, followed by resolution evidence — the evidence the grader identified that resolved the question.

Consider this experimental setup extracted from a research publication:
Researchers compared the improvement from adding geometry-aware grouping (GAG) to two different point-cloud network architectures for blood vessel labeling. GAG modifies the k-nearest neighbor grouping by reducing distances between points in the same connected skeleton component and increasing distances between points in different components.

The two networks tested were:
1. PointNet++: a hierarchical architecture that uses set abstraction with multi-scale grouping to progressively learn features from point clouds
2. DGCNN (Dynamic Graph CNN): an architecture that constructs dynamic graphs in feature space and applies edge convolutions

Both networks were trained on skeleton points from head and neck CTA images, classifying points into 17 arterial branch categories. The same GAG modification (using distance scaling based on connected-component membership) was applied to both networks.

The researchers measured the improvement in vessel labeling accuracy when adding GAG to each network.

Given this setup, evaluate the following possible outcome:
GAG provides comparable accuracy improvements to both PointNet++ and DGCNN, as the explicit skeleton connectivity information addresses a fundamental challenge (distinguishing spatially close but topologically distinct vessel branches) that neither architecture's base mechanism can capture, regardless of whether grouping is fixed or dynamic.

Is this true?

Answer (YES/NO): NO